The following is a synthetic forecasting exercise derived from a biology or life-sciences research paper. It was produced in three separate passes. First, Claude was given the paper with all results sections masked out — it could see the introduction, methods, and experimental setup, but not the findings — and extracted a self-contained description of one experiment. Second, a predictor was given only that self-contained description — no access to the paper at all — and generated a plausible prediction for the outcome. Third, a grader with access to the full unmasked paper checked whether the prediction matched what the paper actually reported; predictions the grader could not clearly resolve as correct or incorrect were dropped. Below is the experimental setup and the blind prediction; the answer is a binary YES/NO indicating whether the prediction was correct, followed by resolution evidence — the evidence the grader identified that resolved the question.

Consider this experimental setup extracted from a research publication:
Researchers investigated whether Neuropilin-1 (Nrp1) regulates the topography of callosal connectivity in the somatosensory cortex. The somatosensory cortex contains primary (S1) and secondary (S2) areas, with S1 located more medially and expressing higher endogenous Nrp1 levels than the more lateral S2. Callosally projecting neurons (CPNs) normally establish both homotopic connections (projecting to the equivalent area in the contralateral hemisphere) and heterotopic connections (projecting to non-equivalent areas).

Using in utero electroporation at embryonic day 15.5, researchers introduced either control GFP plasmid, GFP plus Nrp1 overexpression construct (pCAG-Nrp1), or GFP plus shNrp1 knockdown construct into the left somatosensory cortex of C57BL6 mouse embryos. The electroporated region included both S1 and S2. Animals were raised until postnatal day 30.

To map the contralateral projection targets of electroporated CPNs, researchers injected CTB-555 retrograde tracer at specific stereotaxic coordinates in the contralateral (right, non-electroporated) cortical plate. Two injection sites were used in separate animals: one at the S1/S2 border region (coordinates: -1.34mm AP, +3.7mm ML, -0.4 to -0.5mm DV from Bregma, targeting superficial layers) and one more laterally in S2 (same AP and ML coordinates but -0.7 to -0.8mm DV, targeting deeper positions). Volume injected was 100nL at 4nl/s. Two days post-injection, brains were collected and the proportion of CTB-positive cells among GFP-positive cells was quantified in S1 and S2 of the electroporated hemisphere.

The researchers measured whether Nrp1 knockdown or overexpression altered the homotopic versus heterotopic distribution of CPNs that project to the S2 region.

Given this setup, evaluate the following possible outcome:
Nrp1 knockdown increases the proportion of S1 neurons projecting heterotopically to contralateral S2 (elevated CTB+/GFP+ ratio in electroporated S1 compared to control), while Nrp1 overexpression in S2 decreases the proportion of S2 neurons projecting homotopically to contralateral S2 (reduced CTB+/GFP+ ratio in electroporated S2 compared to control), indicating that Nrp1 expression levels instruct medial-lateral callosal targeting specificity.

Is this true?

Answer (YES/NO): YES